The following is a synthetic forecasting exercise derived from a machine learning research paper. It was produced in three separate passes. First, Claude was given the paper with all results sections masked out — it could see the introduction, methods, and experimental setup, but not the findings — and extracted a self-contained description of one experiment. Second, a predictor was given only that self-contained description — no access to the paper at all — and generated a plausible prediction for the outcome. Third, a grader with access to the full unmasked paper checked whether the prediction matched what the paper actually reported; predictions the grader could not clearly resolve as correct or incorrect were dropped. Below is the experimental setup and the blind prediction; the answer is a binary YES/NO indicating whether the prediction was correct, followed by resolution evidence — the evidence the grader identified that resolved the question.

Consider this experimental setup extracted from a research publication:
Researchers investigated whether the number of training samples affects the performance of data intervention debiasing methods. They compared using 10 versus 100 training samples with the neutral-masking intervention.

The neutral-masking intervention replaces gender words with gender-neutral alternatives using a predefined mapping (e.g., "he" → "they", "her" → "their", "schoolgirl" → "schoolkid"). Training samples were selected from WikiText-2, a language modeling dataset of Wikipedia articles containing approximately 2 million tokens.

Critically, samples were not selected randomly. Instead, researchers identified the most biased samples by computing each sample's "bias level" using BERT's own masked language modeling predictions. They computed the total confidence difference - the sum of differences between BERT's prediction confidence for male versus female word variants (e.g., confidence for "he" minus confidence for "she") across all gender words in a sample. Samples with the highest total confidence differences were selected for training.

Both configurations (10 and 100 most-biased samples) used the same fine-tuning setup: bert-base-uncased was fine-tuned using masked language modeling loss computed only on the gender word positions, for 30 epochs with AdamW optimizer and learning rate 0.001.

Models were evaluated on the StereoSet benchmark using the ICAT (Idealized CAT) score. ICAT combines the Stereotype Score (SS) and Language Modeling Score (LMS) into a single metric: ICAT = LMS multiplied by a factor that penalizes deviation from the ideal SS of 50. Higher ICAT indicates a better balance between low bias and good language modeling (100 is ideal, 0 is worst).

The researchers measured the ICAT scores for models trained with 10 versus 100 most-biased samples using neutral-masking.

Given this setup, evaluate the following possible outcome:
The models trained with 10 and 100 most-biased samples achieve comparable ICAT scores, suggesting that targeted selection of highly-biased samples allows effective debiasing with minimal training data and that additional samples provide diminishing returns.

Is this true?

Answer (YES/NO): YES